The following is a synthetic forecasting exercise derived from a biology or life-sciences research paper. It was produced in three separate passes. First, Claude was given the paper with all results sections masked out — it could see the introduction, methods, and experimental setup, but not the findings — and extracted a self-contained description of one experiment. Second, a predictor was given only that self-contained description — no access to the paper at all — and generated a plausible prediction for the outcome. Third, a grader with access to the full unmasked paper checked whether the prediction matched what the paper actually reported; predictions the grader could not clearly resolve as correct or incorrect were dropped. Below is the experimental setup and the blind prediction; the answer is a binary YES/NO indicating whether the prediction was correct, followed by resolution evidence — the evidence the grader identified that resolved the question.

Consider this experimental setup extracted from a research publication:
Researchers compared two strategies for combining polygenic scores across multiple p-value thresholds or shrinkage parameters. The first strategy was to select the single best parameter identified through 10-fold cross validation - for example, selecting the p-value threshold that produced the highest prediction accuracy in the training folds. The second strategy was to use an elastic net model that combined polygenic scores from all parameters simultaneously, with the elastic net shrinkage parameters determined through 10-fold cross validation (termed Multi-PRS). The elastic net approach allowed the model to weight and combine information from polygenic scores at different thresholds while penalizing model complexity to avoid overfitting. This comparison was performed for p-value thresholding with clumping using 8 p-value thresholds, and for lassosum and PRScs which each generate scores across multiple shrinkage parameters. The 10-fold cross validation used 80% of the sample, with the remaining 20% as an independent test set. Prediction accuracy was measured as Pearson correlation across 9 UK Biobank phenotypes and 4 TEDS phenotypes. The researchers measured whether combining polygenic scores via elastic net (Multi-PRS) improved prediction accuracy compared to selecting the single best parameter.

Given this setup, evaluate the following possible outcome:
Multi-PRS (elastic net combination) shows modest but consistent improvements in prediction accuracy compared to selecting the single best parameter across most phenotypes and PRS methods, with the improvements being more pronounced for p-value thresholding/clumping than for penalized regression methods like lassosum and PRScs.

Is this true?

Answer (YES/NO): YES